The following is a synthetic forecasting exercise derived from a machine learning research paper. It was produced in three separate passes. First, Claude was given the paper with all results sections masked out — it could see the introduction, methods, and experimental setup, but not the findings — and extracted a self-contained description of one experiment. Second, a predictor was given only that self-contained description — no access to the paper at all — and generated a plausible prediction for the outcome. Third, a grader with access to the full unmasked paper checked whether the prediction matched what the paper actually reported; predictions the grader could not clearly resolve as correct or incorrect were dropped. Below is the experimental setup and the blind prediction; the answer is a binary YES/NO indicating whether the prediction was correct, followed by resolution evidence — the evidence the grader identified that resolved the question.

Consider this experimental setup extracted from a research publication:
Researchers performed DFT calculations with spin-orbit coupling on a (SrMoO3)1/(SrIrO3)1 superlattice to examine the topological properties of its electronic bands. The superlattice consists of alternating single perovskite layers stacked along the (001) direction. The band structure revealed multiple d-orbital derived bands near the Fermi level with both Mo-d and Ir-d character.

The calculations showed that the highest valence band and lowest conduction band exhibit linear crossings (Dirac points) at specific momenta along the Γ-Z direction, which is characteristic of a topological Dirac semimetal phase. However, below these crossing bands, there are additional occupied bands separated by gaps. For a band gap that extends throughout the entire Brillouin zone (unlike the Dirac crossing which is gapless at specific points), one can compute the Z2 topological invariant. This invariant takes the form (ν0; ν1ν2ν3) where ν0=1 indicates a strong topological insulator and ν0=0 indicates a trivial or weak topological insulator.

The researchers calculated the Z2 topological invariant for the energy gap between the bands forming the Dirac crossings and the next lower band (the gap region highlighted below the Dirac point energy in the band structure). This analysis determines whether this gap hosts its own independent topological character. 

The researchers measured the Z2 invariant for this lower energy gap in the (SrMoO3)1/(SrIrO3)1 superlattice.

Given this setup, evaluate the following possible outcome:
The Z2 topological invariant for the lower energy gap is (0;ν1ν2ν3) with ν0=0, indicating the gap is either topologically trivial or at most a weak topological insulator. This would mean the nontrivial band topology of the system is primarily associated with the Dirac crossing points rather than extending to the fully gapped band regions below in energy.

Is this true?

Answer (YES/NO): NO